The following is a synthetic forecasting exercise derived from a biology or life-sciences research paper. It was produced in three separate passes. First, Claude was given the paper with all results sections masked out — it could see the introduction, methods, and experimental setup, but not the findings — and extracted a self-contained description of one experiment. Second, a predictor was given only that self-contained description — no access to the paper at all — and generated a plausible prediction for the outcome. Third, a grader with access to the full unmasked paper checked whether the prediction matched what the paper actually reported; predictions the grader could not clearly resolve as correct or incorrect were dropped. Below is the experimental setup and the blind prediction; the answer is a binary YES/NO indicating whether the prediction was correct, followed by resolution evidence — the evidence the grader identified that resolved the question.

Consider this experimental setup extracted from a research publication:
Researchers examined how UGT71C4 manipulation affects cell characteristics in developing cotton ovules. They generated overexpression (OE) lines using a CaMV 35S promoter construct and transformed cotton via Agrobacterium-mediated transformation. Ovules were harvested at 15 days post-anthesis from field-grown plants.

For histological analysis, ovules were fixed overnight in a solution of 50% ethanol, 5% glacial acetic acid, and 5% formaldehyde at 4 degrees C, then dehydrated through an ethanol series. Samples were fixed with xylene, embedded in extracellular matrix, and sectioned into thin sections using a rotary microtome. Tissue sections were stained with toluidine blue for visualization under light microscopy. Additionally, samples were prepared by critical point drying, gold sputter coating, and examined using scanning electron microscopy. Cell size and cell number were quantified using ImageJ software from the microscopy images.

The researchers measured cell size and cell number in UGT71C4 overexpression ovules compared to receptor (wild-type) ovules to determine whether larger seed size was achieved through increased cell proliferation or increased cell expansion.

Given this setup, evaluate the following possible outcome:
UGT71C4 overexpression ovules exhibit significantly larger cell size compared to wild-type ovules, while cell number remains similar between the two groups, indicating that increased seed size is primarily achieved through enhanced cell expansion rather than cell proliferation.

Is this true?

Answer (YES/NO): NO